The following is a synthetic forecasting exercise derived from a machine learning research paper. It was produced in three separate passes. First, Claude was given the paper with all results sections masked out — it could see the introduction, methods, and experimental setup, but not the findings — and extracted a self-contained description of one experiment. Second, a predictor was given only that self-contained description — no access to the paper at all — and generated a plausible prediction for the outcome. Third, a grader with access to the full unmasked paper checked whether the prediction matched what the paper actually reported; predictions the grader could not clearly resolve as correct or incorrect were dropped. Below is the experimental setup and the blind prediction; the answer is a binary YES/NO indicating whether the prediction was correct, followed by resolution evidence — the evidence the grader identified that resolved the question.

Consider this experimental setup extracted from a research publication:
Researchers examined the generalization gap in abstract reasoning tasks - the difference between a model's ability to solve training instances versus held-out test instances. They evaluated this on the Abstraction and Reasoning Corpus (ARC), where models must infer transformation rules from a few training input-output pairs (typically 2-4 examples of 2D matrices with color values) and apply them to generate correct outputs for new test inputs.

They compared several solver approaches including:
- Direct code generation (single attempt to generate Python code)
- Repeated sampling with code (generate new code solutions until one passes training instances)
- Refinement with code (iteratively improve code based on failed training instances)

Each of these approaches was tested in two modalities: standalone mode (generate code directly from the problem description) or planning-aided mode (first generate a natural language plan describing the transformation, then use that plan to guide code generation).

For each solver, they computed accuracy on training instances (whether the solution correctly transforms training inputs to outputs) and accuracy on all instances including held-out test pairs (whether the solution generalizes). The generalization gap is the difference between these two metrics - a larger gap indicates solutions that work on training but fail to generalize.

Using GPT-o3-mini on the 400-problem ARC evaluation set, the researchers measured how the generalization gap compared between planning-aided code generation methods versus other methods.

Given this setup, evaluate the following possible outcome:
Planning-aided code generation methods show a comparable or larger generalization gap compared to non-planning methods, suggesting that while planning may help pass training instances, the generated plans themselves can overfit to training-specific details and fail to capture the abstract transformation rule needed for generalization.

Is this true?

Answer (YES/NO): NO